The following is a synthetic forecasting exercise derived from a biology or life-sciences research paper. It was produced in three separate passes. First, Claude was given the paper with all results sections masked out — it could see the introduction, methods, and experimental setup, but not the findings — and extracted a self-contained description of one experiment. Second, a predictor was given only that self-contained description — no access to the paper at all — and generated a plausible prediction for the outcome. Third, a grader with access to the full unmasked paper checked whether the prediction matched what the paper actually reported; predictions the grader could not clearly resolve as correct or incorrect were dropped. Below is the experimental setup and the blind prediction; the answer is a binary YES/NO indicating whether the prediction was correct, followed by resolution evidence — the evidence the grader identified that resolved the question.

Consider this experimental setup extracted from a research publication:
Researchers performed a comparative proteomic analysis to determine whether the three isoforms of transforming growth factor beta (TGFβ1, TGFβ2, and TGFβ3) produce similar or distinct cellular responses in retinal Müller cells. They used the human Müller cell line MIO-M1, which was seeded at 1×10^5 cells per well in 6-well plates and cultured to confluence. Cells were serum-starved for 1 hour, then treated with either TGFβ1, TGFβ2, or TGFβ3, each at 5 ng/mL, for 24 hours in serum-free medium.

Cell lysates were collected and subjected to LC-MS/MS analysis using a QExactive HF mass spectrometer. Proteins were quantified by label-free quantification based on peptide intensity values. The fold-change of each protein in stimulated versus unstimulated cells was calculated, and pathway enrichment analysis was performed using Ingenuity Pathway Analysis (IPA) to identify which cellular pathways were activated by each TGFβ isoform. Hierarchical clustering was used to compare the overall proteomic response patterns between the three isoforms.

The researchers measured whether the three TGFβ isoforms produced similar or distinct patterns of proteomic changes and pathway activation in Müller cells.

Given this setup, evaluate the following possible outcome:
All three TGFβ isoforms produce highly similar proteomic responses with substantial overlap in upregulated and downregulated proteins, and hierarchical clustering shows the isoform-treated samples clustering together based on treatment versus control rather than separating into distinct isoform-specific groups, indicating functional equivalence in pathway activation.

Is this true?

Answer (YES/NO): NO